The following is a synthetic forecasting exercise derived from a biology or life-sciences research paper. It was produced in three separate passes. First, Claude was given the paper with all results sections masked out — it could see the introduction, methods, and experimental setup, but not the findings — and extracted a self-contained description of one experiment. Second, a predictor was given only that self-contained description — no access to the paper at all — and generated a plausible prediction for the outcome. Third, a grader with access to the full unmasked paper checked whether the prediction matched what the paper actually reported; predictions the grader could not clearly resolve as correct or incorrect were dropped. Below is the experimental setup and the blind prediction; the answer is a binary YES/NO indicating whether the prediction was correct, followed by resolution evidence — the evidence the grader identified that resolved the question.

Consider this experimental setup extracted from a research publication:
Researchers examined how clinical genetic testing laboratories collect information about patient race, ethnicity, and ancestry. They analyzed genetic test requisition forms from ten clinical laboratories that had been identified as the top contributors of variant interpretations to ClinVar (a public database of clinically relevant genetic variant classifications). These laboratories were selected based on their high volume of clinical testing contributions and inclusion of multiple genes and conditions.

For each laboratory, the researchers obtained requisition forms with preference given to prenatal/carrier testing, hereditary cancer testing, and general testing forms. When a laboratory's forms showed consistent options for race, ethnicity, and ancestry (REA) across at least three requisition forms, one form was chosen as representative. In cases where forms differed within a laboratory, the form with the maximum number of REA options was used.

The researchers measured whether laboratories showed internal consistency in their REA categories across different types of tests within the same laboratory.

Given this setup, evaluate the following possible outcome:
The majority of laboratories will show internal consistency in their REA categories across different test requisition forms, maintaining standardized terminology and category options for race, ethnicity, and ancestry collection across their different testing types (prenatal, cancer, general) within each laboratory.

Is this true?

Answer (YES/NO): YES